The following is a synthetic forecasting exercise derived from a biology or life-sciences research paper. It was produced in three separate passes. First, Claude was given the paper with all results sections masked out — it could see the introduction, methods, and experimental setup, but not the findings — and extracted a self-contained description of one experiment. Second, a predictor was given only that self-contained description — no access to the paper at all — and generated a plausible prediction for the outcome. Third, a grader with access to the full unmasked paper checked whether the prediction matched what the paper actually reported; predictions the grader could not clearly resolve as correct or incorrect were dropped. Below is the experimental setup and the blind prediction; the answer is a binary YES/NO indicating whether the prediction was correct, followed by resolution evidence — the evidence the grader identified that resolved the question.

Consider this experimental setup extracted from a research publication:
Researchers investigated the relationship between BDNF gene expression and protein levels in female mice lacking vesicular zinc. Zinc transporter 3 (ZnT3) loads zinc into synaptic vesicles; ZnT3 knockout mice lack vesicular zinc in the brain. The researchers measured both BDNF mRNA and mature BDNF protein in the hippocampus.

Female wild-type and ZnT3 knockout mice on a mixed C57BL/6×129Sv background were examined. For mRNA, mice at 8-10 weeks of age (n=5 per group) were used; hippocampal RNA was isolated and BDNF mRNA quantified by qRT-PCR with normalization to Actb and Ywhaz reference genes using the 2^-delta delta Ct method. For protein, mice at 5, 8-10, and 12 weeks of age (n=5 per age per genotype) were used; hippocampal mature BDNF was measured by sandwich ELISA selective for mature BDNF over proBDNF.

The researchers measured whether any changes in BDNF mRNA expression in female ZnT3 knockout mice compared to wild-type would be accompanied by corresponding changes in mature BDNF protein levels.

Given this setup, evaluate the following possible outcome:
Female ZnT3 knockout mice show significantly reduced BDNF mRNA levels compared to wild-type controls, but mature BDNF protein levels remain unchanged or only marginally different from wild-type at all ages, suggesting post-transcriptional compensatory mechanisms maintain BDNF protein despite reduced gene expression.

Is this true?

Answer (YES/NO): NO